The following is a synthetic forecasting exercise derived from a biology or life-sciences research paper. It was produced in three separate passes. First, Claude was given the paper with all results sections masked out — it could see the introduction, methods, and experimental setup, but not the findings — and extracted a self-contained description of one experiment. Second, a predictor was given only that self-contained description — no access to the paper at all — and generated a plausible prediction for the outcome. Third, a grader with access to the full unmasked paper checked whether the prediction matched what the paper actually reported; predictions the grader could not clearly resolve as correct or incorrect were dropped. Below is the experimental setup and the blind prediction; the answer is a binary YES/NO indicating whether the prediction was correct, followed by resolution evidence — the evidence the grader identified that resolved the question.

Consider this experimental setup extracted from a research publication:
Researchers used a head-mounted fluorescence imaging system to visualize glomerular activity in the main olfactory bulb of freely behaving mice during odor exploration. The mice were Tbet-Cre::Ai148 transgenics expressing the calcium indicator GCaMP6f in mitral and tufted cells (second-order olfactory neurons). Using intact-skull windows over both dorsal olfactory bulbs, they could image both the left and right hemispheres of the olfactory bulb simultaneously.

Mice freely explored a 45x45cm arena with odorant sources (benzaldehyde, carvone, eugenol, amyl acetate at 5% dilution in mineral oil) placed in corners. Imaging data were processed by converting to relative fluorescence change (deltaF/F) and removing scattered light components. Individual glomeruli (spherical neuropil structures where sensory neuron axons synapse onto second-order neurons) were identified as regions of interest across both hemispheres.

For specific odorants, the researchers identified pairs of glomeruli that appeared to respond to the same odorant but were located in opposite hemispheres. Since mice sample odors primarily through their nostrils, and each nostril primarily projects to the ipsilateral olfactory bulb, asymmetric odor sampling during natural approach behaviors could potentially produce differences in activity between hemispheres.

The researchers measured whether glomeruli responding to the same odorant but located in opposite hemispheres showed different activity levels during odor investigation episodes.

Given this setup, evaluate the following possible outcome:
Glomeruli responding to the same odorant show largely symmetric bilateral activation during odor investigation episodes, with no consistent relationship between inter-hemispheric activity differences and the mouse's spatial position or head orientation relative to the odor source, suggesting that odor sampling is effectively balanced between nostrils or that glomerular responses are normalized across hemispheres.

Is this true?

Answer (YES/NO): NO